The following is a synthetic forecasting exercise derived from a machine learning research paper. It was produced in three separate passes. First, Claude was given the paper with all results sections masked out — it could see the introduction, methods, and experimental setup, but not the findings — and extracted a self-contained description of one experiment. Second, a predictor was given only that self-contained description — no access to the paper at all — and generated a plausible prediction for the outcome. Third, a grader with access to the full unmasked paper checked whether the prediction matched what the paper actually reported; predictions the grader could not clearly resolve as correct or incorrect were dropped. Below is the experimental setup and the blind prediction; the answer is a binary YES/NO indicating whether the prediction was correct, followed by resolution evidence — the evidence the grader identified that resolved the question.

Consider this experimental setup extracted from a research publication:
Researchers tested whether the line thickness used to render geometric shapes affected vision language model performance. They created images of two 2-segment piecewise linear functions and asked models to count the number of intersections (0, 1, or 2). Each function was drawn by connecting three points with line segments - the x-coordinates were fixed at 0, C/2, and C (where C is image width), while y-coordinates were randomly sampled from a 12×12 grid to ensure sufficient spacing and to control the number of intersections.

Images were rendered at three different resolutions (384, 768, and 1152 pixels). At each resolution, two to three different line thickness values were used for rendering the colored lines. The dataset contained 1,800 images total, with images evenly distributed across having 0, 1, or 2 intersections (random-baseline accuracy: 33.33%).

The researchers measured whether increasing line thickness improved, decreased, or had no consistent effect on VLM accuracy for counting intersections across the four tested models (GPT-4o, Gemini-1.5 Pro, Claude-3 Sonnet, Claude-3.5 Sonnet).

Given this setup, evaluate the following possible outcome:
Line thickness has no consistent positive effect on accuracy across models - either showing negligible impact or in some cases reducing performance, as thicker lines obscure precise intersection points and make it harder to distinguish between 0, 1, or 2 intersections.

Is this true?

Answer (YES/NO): YES